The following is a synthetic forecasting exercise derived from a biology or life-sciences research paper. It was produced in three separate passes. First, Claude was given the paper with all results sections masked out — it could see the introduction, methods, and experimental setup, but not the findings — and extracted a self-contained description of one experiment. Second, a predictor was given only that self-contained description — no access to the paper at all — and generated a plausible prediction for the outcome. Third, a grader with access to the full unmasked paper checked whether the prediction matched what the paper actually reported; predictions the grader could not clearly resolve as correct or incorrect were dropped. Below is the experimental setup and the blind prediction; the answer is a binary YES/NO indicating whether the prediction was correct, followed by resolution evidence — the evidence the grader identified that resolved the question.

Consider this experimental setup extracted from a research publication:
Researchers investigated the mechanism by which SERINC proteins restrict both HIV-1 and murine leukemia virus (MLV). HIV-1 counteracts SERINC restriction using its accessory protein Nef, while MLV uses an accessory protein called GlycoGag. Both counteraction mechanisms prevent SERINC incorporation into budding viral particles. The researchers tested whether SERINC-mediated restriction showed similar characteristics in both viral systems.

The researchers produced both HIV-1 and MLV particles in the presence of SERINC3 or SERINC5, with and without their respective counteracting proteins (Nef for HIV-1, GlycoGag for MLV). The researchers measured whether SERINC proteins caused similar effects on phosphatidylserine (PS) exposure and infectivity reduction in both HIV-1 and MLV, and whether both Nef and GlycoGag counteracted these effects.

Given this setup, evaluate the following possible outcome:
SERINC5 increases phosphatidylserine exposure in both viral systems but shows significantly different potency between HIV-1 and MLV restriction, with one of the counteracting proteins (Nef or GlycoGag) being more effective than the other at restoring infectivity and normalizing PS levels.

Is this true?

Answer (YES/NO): NO